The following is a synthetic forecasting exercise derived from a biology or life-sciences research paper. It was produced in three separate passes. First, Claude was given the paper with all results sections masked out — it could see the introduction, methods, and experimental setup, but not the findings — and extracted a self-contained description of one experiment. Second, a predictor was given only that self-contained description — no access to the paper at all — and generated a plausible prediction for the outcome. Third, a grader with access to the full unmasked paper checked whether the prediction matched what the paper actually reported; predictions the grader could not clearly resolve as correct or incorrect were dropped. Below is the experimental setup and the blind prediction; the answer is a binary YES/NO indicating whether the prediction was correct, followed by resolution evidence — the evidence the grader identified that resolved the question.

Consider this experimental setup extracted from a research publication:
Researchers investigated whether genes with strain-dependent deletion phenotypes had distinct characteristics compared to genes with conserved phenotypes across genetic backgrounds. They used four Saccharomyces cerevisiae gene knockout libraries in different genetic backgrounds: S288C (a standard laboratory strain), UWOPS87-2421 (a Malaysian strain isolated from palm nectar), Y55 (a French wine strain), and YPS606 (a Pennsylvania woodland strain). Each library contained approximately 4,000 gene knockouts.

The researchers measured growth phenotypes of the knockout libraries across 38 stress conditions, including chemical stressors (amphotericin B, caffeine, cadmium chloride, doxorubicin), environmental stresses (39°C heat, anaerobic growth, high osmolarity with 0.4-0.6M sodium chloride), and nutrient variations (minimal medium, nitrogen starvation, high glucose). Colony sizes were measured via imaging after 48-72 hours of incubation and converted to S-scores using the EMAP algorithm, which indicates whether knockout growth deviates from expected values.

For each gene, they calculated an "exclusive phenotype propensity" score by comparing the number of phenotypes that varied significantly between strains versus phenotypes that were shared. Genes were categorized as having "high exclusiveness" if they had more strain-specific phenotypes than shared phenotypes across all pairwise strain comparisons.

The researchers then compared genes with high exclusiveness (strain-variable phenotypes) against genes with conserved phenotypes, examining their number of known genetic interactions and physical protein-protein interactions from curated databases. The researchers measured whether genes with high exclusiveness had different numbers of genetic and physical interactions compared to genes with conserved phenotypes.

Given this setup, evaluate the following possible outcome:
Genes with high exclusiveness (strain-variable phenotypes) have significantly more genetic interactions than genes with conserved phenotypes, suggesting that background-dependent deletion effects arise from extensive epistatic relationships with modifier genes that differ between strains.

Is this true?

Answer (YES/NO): YES